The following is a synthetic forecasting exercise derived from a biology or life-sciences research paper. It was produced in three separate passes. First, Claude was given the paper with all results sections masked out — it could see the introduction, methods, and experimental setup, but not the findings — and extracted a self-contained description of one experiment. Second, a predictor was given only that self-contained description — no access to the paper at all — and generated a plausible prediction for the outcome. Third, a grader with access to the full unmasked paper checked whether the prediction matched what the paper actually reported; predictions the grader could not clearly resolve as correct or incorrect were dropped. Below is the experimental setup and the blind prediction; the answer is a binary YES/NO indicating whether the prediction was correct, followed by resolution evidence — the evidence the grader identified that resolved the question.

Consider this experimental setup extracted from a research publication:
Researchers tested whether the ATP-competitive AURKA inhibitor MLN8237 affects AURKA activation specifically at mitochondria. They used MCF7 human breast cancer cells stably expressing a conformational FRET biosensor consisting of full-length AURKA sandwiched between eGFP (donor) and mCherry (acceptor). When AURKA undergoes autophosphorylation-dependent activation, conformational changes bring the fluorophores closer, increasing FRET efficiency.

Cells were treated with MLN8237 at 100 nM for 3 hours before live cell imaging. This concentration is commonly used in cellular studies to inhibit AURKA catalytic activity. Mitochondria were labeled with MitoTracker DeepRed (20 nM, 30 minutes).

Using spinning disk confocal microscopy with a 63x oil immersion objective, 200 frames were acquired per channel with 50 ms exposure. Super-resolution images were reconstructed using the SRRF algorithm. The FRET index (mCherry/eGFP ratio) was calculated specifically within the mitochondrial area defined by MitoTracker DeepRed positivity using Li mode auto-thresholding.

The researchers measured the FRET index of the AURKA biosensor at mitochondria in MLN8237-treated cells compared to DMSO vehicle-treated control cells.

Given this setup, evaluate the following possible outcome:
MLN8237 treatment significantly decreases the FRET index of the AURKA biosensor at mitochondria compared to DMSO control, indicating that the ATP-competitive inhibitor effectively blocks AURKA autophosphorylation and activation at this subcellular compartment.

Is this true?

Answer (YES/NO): YES